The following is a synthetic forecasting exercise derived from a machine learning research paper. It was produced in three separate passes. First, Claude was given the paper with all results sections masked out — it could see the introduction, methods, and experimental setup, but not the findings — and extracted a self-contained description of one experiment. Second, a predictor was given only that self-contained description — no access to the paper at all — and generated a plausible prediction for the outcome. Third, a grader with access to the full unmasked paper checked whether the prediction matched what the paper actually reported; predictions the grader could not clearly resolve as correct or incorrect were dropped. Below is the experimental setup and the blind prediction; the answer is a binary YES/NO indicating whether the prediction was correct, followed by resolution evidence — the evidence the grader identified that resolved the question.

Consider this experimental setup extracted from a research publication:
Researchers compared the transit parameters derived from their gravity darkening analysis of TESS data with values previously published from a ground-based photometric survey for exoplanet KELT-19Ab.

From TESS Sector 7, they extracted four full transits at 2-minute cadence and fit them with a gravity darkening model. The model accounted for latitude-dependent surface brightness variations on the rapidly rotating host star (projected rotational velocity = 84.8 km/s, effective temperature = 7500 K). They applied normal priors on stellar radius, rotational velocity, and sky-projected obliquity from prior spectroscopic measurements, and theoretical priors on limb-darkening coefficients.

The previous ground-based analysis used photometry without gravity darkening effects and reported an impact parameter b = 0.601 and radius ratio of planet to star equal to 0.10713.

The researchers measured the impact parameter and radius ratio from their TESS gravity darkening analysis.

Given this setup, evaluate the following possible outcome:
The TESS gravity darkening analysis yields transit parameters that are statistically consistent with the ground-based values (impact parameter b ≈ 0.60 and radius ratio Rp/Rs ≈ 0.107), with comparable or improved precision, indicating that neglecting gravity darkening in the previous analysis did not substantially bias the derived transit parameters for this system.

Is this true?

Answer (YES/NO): NO